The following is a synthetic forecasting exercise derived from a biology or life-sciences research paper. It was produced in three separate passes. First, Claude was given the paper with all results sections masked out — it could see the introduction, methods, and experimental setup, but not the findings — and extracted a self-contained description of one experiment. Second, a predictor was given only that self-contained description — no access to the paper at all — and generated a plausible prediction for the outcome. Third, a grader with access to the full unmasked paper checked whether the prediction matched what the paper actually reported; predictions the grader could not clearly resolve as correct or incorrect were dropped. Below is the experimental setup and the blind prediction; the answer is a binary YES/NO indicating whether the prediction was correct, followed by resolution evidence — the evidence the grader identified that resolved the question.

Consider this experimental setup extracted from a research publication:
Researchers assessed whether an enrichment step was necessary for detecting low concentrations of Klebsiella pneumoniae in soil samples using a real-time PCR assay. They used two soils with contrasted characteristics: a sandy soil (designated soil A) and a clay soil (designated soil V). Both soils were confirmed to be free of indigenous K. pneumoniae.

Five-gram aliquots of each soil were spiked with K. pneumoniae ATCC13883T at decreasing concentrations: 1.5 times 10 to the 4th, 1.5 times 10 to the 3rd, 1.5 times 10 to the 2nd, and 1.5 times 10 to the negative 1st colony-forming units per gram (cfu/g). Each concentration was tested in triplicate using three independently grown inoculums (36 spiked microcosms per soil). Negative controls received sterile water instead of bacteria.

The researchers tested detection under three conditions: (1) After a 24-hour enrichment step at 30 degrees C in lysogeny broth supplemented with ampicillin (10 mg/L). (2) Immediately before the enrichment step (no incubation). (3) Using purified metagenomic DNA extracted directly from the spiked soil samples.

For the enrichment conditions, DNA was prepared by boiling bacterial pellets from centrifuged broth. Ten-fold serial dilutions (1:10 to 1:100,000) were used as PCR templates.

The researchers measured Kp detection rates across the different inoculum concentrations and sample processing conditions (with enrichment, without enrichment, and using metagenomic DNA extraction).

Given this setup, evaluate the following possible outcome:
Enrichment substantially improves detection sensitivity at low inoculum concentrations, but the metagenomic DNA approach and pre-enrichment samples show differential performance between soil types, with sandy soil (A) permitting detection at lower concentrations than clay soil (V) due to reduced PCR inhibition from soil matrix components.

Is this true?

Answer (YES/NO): NO